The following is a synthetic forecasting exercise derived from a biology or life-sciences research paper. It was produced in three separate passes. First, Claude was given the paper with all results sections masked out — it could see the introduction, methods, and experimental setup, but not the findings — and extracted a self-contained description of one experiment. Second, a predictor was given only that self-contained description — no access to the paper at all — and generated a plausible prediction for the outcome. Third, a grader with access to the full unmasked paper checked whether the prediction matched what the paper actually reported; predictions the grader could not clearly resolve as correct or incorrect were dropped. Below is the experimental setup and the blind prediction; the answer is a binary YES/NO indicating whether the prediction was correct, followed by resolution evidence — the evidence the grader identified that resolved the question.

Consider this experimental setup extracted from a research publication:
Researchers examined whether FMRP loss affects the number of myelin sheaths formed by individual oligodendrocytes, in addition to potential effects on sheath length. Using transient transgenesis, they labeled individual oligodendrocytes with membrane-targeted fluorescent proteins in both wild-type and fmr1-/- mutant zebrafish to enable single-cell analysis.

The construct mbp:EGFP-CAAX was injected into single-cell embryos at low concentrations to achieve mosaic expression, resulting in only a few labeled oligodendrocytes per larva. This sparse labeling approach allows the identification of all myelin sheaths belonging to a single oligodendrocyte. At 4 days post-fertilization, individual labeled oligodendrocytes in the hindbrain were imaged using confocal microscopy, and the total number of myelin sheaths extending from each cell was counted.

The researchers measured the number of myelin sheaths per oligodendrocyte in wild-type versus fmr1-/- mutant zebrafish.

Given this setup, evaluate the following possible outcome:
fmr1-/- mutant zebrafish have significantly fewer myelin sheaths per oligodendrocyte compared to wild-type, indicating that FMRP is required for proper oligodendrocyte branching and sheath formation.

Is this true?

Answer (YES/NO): NO